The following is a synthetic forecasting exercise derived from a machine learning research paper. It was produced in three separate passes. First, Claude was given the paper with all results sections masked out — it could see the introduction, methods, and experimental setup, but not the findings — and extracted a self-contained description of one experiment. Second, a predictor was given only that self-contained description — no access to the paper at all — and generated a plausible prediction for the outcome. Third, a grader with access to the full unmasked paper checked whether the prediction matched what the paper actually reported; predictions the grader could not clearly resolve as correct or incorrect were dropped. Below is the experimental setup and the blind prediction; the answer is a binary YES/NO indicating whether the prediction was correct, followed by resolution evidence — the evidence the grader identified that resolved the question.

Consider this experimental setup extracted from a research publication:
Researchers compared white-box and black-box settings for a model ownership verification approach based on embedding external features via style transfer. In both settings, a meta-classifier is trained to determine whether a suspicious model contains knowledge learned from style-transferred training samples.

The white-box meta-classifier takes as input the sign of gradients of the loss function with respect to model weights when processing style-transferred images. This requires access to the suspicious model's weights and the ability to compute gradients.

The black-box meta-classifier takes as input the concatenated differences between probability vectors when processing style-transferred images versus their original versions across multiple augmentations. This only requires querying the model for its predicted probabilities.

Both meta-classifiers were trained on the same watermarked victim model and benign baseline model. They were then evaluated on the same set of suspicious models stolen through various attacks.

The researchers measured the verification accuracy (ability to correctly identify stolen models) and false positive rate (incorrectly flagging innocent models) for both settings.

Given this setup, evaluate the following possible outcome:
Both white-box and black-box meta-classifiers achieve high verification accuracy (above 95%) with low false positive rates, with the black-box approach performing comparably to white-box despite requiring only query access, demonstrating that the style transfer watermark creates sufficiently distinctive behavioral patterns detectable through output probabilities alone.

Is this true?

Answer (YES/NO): NO